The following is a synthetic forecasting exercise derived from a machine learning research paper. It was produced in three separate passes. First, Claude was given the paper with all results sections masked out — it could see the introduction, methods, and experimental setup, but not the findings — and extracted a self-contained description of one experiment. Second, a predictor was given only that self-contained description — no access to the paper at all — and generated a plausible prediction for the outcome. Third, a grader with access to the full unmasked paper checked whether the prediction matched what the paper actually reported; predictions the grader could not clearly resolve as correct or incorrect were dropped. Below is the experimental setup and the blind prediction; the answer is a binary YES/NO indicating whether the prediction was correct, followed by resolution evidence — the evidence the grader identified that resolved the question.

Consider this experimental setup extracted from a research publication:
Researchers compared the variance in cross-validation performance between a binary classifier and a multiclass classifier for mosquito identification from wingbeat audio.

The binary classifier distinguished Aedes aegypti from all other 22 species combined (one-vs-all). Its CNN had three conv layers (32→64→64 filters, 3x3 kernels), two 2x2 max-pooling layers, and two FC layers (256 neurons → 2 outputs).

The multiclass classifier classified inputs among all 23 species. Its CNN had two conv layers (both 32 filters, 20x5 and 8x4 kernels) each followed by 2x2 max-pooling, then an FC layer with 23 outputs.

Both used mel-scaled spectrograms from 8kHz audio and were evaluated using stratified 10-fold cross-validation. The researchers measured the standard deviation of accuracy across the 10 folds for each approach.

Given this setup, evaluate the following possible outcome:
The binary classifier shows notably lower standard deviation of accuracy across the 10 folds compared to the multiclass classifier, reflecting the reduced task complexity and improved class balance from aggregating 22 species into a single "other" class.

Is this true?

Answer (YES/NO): YES